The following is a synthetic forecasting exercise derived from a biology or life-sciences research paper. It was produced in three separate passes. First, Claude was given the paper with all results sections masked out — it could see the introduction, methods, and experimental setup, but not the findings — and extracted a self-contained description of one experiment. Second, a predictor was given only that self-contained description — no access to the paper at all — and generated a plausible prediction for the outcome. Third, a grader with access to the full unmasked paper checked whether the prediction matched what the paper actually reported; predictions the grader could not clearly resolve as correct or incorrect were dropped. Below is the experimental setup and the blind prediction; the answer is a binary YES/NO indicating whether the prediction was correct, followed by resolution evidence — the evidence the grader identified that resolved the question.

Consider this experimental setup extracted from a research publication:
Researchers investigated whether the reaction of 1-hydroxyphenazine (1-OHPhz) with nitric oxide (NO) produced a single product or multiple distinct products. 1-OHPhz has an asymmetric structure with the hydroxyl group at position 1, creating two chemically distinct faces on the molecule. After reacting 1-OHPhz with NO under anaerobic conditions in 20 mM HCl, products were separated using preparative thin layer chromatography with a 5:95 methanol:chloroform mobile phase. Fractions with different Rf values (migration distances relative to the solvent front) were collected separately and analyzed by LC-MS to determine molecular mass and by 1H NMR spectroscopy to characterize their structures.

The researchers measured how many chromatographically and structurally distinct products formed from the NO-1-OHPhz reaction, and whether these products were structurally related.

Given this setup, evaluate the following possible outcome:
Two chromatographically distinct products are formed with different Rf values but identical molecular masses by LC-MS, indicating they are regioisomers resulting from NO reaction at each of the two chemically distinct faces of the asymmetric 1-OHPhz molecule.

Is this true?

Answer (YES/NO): YES